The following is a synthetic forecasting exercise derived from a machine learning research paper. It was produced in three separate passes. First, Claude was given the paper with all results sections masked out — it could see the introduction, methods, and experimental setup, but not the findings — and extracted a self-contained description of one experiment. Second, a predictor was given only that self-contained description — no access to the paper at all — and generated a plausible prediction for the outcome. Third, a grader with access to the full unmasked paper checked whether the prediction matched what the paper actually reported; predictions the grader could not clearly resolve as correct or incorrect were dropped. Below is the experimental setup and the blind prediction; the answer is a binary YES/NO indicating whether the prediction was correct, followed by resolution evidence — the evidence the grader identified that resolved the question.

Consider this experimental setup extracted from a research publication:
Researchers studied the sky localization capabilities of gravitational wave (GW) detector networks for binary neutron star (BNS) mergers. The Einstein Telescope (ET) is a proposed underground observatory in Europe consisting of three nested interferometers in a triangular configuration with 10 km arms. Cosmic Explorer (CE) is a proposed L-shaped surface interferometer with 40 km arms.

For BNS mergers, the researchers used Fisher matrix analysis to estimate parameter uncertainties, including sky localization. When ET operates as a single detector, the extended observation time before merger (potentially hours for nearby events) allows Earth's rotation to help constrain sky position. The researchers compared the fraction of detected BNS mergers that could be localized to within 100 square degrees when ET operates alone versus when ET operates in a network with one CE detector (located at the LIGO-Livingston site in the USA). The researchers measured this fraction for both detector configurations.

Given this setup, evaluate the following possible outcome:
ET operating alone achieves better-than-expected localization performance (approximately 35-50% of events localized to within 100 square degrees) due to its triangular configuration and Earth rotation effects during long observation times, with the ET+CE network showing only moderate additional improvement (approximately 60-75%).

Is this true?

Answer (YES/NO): NO